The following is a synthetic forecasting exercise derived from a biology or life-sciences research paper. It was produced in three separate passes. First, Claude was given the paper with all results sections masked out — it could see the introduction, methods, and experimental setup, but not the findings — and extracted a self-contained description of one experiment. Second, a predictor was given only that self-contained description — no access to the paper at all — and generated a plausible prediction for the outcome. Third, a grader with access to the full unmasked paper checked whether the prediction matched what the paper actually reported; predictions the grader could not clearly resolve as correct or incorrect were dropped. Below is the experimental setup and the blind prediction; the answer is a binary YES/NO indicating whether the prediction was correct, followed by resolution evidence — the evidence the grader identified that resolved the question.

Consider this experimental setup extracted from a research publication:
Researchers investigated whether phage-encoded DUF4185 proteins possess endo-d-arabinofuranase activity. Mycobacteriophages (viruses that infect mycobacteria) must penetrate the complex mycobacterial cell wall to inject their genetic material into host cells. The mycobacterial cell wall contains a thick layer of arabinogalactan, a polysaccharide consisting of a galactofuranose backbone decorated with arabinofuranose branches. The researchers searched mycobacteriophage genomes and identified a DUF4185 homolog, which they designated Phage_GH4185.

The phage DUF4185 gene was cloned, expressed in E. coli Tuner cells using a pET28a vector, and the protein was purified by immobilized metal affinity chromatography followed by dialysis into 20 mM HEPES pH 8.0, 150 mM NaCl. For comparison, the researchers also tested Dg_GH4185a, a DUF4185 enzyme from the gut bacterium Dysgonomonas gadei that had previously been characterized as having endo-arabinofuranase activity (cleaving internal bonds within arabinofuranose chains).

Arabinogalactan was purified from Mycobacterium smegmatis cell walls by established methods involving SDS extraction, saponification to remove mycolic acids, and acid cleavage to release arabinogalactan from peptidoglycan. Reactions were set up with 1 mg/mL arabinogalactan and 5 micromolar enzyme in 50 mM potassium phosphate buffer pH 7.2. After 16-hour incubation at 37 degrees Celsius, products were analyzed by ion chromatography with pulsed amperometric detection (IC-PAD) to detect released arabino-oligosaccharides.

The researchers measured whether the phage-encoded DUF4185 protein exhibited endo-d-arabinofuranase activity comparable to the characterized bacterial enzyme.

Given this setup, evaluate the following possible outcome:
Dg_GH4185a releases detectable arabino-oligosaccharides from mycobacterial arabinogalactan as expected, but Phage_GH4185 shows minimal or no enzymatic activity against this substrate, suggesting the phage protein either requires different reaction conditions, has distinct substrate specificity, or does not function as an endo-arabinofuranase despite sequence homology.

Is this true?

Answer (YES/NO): NO